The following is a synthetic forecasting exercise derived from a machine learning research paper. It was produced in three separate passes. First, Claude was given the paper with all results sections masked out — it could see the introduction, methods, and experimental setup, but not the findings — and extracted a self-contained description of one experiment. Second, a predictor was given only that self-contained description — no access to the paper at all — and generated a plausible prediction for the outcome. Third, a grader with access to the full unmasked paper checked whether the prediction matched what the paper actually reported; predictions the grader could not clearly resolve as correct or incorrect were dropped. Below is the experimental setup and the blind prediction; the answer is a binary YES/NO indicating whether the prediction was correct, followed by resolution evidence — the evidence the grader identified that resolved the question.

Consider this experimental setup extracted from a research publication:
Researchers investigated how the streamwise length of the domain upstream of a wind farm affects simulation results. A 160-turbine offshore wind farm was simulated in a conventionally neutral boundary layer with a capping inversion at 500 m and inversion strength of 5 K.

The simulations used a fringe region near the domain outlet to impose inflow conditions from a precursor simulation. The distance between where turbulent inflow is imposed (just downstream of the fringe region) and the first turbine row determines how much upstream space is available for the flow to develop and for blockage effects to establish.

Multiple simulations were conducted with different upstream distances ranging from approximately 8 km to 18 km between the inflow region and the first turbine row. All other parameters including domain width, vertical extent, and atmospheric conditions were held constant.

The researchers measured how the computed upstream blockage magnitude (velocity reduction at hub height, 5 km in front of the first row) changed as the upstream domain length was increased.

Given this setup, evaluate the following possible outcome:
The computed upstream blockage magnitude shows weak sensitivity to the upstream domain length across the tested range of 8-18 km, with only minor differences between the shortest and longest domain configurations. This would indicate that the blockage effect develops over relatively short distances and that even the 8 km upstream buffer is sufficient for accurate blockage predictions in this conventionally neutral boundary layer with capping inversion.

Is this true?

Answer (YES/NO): YES